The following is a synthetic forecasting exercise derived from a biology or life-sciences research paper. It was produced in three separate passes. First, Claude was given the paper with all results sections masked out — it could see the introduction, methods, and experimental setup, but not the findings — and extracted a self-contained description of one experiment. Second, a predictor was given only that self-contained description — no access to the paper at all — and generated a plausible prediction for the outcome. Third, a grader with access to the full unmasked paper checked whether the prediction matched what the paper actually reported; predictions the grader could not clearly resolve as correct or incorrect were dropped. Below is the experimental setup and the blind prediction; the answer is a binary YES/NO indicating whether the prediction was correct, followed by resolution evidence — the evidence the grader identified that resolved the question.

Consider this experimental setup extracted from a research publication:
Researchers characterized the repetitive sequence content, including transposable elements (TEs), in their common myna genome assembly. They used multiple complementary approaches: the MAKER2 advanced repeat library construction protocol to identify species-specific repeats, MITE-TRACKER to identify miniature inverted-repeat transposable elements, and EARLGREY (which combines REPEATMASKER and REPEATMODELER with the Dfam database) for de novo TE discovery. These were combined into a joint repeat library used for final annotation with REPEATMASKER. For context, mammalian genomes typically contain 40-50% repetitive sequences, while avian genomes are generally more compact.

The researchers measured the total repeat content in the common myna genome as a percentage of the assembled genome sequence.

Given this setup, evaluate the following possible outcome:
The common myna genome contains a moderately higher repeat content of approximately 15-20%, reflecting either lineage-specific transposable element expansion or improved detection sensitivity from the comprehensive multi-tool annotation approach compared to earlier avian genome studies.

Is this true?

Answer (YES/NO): NO